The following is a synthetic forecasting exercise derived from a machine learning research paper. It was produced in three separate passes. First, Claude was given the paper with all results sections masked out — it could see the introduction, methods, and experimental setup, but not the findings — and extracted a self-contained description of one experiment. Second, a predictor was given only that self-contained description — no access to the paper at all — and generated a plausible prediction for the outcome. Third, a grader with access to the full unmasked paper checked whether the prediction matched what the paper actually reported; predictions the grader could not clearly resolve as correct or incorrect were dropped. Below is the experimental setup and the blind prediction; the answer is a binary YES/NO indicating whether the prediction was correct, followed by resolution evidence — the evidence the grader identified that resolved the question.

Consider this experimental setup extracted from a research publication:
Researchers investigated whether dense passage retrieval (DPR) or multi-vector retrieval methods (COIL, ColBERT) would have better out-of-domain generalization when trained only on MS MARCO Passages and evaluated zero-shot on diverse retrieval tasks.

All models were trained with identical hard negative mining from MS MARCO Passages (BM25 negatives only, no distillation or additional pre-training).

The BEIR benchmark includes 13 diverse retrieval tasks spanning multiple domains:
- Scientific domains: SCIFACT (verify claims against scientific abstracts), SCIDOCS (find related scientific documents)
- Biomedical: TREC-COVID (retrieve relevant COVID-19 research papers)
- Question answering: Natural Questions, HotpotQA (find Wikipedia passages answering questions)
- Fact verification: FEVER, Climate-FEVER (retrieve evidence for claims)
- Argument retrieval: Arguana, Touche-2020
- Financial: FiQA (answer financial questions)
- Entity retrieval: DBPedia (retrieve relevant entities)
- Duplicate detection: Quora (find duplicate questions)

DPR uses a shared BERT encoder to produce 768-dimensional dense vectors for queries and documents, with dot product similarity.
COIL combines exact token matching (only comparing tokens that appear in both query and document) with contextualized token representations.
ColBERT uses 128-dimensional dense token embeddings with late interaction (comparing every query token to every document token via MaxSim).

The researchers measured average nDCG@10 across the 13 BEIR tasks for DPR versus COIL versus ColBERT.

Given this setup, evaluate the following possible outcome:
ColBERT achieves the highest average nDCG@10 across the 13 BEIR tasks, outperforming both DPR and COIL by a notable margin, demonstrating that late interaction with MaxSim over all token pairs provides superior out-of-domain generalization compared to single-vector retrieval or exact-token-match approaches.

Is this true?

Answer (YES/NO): NO